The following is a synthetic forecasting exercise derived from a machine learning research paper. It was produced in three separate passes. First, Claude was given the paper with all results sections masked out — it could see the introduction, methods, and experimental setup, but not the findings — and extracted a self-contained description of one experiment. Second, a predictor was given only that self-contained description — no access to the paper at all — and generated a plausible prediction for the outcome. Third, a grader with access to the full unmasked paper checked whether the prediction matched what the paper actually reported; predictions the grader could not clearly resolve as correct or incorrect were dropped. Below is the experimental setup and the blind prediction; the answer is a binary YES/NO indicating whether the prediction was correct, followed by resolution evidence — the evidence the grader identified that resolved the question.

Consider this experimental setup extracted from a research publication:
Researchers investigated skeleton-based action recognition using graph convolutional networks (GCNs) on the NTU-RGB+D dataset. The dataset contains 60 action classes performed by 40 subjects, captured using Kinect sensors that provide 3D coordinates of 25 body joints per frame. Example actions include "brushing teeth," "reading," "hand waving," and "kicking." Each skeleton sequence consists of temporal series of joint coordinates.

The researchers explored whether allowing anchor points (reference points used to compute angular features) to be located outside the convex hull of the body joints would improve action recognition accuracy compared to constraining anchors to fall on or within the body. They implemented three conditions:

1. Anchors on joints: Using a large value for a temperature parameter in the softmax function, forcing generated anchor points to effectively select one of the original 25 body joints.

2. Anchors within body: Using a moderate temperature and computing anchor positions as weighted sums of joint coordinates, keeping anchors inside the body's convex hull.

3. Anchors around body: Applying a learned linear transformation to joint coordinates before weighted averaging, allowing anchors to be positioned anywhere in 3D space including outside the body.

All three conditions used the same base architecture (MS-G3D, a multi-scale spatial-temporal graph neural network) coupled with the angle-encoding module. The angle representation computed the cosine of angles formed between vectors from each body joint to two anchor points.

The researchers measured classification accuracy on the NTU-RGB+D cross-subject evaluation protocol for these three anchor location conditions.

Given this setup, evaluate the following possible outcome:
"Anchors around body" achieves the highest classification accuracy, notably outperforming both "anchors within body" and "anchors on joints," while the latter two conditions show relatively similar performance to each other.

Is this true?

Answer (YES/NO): YES